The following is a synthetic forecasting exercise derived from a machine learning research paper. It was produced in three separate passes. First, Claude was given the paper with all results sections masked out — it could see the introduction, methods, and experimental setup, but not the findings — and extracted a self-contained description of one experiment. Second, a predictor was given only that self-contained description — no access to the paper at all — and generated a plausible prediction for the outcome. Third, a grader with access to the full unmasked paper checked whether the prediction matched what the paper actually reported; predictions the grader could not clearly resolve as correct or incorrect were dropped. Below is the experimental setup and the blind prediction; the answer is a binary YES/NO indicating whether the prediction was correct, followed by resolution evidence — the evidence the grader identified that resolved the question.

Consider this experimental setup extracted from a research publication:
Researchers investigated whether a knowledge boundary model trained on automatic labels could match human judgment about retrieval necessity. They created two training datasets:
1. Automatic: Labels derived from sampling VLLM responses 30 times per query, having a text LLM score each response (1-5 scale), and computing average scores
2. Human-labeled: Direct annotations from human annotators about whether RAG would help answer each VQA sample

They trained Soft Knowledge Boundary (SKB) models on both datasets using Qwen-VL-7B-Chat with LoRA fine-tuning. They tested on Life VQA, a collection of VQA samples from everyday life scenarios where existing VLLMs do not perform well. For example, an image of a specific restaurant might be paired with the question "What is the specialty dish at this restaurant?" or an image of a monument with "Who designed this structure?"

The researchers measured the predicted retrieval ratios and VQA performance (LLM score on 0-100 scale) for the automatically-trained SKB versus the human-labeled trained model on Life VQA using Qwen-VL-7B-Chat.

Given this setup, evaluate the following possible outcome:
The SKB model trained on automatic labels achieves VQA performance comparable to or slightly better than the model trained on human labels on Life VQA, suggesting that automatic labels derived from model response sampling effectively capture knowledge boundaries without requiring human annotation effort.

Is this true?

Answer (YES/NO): NO